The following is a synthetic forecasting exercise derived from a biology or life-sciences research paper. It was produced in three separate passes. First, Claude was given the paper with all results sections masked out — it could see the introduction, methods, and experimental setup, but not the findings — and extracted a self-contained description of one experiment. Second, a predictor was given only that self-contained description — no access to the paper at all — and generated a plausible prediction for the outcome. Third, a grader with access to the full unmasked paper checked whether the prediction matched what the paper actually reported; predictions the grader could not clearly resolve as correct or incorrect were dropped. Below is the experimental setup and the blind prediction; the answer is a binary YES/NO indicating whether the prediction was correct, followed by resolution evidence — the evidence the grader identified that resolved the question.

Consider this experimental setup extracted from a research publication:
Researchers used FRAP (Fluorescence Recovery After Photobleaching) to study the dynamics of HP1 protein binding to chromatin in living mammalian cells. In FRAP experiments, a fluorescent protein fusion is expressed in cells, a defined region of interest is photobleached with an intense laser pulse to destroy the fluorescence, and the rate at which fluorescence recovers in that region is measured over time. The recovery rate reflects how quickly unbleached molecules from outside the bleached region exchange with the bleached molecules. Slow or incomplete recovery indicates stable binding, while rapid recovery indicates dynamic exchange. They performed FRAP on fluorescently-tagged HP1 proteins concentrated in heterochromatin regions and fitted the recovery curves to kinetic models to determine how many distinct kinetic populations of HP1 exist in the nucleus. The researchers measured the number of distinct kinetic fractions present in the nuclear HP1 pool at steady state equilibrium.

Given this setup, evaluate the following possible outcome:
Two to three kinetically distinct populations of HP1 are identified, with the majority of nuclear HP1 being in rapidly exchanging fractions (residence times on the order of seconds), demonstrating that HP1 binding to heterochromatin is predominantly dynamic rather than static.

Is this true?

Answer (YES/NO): YES